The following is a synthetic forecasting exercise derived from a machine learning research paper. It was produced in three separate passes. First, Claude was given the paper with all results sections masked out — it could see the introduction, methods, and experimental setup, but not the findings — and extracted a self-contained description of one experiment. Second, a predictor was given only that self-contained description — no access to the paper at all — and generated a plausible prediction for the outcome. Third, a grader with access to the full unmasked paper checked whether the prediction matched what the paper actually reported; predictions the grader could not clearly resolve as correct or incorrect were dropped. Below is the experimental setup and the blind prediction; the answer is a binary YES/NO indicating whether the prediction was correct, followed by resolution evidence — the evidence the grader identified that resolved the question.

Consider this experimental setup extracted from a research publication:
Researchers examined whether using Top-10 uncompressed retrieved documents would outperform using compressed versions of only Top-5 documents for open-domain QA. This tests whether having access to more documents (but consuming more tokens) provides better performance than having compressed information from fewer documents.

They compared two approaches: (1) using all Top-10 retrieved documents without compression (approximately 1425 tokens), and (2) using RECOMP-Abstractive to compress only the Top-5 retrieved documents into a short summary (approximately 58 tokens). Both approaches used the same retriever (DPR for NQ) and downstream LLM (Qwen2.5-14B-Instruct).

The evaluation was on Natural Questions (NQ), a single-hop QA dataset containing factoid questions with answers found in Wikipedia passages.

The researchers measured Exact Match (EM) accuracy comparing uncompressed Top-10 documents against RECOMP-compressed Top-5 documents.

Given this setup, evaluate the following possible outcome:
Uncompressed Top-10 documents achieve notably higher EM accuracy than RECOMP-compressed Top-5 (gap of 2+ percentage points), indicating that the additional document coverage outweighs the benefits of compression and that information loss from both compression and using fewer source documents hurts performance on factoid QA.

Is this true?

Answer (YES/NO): YES